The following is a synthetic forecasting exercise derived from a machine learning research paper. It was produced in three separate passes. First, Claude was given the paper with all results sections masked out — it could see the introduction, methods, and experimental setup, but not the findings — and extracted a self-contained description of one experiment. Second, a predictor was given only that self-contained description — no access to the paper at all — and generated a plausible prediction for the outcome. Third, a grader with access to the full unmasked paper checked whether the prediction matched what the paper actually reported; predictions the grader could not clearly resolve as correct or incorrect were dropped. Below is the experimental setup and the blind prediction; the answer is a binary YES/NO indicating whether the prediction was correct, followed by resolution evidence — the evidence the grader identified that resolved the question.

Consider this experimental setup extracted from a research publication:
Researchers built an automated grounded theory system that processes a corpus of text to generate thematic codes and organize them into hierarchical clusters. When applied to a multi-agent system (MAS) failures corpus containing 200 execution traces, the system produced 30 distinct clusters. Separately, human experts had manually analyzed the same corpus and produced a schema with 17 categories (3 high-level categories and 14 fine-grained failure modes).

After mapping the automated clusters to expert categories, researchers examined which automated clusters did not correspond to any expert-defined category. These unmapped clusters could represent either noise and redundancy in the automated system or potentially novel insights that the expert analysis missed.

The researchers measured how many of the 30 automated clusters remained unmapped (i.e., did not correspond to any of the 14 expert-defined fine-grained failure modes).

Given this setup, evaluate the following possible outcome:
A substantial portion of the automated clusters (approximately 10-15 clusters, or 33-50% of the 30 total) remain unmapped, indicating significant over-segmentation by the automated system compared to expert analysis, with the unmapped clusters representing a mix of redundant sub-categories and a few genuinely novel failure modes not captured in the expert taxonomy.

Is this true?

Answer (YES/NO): NO